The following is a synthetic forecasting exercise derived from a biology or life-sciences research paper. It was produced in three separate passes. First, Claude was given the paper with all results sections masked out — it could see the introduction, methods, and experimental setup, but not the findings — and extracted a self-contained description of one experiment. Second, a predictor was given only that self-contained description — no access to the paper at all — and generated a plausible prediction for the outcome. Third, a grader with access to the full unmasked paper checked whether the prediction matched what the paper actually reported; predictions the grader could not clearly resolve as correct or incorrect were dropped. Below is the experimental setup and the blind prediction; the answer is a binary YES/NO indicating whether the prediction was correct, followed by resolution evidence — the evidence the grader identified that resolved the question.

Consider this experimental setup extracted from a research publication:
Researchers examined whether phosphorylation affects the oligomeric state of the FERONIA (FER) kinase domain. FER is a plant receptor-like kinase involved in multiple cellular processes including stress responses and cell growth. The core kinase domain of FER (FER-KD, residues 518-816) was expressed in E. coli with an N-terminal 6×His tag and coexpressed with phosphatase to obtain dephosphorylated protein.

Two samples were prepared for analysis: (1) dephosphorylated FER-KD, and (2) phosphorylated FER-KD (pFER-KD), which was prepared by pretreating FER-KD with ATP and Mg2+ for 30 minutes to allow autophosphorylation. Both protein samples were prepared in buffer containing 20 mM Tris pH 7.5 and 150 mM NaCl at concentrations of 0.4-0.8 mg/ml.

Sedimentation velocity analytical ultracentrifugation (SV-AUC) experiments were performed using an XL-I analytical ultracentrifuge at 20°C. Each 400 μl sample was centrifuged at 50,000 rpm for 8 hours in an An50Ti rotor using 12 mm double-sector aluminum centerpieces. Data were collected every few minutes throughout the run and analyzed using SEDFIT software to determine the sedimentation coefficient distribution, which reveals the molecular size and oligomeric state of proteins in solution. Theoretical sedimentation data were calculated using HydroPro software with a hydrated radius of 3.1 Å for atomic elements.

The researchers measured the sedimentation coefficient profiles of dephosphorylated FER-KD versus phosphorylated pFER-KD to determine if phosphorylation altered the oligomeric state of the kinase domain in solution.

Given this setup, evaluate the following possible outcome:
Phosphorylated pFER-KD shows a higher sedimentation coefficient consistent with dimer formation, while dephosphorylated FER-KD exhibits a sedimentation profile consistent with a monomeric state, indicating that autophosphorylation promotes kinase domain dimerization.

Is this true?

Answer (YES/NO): YES